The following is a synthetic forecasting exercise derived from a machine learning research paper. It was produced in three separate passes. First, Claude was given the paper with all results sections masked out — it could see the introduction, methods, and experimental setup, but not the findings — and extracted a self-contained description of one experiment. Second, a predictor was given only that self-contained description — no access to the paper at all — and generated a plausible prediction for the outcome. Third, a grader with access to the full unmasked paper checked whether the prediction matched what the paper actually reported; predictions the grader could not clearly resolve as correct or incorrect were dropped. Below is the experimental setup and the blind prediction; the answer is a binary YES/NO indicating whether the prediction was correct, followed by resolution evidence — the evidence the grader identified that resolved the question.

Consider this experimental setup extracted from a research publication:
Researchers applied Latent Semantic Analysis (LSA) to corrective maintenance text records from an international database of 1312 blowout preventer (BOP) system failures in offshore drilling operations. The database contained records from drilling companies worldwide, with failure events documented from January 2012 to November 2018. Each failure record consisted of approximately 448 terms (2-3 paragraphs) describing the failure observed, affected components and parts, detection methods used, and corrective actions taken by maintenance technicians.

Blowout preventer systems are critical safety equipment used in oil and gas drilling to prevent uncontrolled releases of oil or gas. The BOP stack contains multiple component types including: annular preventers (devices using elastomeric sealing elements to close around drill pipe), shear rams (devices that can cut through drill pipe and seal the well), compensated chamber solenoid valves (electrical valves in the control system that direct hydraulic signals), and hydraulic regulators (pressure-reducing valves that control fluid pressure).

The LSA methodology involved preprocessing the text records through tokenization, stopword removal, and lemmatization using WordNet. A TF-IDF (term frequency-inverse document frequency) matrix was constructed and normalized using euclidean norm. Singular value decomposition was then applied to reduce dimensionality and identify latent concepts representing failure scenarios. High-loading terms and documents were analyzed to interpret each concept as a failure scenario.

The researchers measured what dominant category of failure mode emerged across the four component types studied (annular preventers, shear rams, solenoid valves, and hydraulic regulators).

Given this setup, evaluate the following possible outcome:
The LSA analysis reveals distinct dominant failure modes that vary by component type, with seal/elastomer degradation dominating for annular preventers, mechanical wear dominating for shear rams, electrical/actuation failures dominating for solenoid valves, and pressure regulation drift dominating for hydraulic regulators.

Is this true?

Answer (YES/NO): NO